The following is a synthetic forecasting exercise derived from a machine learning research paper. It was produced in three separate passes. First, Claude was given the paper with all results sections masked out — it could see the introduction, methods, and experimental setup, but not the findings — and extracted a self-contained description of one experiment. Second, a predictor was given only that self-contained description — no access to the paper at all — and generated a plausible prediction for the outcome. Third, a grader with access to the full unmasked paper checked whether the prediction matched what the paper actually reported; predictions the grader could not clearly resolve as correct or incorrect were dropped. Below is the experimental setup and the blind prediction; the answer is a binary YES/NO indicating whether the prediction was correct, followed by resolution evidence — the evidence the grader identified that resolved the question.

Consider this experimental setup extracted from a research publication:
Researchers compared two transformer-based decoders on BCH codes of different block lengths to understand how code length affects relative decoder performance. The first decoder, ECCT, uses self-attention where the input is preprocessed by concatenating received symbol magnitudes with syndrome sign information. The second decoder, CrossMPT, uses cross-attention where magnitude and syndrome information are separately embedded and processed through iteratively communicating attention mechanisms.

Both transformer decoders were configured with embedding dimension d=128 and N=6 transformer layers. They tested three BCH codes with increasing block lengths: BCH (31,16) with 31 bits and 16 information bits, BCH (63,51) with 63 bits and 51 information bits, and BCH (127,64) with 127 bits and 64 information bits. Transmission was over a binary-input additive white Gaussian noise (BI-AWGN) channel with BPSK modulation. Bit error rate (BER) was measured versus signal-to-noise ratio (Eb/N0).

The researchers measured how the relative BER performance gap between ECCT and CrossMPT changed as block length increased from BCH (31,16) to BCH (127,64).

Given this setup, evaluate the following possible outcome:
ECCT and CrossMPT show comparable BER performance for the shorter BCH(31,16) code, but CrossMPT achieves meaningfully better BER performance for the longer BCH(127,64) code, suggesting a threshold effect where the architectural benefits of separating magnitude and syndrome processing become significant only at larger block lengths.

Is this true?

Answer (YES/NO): NO